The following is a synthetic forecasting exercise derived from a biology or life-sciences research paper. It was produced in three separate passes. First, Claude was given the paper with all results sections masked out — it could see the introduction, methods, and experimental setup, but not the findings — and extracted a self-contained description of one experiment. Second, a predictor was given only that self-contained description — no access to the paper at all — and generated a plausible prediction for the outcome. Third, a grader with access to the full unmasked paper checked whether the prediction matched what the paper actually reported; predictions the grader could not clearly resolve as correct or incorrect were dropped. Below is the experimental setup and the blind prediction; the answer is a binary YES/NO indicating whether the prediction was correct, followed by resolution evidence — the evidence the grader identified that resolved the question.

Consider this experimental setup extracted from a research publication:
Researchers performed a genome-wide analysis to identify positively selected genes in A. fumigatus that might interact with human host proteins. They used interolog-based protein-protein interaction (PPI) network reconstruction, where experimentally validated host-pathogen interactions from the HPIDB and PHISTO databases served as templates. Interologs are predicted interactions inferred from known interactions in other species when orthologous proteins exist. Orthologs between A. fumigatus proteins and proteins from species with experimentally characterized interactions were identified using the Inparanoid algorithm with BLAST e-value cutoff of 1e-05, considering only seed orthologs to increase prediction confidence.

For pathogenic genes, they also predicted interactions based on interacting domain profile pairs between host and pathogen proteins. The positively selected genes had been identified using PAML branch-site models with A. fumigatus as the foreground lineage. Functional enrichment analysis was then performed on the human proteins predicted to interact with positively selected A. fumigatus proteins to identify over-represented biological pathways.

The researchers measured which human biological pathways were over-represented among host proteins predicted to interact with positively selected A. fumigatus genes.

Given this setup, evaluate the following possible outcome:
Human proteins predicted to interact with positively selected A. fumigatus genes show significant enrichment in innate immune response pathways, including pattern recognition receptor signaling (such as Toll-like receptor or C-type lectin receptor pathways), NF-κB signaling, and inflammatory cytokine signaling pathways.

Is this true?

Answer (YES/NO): NO